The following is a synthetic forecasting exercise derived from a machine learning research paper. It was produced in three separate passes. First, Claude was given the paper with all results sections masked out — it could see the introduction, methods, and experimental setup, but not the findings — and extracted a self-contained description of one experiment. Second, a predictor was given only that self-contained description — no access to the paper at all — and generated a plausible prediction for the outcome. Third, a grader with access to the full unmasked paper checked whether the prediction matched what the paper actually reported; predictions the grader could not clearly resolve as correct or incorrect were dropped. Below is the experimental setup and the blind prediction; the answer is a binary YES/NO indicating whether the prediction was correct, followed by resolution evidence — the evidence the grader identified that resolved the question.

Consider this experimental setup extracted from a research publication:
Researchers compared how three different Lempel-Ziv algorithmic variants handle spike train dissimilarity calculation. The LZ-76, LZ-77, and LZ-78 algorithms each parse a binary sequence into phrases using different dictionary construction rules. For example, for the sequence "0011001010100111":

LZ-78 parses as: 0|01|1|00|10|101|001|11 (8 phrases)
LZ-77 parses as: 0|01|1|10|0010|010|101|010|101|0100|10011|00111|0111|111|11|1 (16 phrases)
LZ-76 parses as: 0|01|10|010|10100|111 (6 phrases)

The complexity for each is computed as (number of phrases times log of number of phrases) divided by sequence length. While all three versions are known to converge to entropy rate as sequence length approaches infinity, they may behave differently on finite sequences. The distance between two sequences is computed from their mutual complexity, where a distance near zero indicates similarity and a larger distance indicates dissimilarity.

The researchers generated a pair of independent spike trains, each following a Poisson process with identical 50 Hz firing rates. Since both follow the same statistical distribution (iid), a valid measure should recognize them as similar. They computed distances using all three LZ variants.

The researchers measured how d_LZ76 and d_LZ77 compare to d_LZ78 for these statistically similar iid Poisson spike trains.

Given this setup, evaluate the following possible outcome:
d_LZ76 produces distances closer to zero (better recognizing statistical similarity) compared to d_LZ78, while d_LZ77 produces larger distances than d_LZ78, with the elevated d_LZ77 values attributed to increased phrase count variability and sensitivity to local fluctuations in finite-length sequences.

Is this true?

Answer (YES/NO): NO